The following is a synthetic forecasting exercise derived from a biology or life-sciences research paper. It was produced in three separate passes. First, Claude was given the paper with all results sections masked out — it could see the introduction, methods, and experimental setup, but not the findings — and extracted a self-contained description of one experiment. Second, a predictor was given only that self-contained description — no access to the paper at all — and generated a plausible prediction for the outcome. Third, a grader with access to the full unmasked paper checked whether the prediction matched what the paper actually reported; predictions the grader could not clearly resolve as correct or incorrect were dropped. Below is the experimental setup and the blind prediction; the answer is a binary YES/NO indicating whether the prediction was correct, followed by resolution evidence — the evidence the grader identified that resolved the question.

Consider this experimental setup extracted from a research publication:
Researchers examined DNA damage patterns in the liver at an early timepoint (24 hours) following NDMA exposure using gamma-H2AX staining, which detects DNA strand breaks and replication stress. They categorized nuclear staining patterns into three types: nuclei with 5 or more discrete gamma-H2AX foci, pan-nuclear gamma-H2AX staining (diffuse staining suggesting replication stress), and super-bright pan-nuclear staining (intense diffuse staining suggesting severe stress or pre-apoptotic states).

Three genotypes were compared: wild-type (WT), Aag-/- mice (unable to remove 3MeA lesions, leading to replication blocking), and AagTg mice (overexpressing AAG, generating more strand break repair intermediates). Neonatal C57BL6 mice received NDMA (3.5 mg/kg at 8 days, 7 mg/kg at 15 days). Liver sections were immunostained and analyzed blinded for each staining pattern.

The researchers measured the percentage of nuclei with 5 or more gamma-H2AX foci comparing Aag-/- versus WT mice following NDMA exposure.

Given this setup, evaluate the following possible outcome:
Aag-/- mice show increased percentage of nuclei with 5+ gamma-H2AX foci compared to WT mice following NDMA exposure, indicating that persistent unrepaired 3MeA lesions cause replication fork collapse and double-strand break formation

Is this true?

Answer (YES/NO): NO